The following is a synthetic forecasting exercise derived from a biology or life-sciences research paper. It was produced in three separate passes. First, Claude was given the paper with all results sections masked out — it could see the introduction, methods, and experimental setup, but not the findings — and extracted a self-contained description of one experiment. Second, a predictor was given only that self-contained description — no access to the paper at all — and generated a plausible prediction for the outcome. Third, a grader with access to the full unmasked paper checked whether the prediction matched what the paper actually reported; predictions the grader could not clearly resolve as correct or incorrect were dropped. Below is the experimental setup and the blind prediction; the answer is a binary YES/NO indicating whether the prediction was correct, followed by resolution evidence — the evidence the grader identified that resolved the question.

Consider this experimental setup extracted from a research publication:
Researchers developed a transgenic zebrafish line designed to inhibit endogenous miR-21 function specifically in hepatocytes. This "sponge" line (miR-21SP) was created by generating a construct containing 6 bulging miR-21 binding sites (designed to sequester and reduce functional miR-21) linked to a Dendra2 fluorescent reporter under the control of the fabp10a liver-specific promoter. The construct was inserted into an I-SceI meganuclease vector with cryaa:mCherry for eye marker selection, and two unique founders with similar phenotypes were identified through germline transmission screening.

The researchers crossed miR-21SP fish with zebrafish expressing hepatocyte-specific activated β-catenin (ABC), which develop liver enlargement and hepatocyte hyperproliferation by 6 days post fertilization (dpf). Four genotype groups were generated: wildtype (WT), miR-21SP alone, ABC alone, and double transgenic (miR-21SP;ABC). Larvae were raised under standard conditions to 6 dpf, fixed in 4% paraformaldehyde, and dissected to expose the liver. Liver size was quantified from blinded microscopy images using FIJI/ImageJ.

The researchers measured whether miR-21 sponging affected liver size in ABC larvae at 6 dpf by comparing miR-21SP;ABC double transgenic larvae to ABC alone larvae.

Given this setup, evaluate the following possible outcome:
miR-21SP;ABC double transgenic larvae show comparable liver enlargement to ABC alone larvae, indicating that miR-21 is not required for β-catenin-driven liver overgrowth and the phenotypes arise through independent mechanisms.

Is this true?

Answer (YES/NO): NO